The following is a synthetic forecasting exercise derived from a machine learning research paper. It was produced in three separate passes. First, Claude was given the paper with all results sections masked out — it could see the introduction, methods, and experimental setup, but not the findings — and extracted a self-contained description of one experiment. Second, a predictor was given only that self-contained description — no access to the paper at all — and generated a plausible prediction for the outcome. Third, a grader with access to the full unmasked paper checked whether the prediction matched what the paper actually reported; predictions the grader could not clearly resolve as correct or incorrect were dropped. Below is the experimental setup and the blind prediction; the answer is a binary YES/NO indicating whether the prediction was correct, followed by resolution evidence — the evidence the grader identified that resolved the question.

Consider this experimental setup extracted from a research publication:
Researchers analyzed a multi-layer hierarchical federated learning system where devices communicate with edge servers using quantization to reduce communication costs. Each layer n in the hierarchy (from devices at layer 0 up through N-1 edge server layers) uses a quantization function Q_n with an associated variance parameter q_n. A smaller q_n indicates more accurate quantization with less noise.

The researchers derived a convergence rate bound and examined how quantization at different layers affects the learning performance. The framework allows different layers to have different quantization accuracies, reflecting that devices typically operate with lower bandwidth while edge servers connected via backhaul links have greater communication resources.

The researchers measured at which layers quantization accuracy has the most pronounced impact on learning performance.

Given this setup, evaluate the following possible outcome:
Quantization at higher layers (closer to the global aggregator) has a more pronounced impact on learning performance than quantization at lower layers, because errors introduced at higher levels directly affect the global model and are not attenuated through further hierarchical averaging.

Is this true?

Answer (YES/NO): NO